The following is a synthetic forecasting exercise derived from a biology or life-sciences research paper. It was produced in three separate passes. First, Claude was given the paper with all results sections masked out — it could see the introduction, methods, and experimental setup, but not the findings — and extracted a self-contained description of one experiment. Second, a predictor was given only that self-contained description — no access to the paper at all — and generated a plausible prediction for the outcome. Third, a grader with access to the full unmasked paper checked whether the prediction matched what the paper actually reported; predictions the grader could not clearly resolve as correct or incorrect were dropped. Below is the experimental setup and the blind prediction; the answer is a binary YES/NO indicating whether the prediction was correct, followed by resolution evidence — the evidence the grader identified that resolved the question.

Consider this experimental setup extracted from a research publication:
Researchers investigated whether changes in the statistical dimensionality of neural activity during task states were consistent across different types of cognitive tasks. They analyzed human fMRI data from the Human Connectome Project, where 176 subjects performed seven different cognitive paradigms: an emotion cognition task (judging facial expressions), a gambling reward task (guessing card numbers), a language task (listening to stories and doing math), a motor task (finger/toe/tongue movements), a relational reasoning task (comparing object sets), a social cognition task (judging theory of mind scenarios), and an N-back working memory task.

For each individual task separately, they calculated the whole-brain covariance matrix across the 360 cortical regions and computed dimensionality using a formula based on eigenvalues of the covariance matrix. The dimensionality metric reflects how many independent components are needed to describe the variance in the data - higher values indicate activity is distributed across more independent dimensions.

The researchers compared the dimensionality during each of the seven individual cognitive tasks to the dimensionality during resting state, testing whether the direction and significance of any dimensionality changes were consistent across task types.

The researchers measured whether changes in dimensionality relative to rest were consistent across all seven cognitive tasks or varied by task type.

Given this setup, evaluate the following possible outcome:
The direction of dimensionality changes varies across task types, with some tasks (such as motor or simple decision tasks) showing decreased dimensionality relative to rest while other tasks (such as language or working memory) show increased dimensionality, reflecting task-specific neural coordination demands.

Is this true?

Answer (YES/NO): NO